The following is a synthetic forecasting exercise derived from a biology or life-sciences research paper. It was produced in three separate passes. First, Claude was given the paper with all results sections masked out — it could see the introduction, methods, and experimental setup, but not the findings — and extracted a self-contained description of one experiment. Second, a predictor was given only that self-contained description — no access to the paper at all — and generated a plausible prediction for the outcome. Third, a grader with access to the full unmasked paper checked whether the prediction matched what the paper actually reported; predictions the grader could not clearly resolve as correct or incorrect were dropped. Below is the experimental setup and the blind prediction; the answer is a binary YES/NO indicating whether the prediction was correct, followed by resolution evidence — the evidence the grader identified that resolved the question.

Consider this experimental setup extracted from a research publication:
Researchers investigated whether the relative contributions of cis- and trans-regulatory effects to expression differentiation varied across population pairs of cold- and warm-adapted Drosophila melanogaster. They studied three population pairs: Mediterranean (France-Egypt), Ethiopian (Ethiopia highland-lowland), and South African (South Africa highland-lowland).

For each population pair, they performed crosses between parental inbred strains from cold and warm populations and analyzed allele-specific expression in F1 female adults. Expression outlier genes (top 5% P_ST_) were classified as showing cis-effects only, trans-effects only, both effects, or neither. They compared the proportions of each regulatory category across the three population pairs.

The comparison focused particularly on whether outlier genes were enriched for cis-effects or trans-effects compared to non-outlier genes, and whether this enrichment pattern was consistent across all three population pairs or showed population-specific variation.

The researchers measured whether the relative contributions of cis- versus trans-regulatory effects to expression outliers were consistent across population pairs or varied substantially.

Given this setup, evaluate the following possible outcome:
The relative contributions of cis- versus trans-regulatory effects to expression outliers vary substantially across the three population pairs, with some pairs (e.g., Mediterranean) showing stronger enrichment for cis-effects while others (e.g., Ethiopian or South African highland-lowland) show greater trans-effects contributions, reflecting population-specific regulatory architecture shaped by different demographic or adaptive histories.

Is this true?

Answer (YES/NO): YES